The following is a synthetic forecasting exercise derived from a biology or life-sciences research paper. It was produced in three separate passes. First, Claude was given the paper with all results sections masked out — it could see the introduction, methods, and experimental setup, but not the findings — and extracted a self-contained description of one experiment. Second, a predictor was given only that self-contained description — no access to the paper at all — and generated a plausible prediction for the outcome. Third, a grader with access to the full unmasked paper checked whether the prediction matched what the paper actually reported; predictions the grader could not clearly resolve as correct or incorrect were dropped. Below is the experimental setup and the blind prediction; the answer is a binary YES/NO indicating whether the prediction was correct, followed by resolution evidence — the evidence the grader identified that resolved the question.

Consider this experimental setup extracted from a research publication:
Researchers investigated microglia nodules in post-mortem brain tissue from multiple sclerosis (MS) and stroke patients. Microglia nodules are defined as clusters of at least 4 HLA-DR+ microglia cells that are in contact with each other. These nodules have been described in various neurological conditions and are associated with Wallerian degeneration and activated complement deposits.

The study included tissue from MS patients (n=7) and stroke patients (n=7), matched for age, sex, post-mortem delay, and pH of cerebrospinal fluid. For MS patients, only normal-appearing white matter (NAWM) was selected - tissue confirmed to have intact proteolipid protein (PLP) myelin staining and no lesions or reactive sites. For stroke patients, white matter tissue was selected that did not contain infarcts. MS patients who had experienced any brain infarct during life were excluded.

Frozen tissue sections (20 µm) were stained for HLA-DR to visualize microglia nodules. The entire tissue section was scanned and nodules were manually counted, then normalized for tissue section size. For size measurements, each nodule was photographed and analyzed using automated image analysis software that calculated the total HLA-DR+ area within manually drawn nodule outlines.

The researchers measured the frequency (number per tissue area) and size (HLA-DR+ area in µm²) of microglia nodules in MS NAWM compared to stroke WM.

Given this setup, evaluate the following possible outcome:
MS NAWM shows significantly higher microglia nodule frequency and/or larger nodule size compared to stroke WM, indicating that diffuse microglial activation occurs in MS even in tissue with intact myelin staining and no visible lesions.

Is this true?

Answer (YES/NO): YES